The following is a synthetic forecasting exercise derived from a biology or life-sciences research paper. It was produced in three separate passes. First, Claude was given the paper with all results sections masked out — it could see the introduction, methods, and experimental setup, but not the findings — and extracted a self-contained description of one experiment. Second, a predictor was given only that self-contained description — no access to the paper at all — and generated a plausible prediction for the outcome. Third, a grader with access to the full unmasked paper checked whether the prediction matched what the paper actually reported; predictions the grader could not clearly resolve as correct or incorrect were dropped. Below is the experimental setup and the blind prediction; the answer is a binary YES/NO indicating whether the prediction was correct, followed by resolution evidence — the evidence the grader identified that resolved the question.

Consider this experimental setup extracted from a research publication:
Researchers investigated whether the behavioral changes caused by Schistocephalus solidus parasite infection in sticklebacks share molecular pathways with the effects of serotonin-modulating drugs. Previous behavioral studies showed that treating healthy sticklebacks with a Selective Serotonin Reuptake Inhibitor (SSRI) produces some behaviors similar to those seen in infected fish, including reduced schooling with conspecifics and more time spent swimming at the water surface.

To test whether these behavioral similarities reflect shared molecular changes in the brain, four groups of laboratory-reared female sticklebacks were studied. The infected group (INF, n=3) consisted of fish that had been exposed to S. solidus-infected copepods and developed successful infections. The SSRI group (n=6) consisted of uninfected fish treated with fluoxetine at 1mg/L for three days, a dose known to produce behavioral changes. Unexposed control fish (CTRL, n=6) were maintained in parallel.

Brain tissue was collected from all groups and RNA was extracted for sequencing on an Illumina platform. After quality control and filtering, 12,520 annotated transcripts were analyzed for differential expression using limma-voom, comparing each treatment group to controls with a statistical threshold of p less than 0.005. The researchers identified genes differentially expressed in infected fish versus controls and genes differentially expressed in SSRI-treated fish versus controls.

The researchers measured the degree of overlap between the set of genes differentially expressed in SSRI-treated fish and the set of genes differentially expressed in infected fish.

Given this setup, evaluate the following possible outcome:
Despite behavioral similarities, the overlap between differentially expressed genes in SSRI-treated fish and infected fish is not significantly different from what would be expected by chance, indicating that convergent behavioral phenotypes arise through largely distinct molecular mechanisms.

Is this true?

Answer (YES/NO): YES